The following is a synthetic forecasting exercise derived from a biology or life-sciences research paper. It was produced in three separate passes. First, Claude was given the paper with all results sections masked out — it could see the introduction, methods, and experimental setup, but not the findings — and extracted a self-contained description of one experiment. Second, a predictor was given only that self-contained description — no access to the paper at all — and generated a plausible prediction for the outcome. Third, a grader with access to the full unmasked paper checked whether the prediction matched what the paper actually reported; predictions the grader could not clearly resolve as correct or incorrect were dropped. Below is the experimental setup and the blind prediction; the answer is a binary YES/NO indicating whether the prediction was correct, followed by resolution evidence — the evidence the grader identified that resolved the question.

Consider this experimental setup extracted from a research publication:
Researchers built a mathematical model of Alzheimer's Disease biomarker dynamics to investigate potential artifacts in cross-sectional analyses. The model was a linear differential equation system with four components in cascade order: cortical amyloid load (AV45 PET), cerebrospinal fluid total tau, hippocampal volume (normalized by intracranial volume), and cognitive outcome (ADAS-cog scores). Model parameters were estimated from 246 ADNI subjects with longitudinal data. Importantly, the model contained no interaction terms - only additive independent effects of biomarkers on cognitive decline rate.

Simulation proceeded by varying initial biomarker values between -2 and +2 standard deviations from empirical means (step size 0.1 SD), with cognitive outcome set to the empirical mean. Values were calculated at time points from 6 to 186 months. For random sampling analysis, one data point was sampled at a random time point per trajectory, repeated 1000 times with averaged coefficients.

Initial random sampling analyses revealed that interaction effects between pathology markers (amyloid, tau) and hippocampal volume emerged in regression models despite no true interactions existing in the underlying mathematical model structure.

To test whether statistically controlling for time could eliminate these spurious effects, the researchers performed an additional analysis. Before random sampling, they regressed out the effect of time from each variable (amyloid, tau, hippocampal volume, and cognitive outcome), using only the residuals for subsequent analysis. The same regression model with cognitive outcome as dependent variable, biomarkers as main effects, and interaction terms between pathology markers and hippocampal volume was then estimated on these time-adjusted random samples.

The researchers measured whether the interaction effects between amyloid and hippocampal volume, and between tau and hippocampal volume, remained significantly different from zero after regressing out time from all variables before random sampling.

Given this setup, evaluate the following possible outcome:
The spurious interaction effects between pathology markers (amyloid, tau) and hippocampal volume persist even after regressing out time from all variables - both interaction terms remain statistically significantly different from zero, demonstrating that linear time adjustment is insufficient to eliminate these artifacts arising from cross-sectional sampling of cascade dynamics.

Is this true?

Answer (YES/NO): NO